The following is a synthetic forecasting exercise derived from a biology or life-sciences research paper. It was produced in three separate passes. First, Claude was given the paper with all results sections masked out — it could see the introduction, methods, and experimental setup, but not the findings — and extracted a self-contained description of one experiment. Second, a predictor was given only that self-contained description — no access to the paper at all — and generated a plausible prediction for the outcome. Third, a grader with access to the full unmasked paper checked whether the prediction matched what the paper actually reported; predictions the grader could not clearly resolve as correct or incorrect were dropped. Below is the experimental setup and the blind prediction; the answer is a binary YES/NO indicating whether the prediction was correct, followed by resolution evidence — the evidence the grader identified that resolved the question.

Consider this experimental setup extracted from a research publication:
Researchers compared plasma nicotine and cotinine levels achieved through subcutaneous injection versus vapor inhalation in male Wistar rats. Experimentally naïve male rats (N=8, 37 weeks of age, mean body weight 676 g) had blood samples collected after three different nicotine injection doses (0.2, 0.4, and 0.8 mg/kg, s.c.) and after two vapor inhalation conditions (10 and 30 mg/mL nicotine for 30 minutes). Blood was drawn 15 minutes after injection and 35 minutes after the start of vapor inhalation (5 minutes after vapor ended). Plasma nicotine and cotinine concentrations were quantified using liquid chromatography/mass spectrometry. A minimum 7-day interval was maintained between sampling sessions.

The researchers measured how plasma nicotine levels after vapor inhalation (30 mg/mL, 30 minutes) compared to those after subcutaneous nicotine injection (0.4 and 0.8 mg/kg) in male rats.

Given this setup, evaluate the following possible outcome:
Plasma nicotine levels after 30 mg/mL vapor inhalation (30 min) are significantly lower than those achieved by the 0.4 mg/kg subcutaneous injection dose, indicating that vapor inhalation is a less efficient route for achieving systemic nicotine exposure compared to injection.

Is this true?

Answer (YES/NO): NO